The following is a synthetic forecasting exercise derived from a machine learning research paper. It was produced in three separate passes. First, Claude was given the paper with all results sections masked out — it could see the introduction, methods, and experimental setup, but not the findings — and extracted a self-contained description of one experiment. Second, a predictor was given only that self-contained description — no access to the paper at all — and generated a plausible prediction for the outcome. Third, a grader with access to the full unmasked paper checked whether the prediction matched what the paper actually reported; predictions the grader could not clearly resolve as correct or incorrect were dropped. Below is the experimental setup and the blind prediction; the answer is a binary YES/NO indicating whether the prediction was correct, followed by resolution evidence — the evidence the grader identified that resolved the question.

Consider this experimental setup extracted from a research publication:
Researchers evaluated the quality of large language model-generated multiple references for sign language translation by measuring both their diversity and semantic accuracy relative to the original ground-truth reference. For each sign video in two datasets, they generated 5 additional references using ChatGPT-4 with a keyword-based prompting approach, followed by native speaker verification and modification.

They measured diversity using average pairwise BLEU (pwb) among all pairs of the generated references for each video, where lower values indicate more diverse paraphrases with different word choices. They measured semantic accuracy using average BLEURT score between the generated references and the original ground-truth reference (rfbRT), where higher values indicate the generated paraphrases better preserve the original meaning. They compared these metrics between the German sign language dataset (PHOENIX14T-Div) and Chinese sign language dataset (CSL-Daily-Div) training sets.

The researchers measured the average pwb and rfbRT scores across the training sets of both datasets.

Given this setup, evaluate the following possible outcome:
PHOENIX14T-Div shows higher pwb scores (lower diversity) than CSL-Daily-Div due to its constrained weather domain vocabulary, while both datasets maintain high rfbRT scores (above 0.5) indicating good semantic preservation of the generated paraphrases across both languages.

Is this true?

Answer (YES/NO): NO